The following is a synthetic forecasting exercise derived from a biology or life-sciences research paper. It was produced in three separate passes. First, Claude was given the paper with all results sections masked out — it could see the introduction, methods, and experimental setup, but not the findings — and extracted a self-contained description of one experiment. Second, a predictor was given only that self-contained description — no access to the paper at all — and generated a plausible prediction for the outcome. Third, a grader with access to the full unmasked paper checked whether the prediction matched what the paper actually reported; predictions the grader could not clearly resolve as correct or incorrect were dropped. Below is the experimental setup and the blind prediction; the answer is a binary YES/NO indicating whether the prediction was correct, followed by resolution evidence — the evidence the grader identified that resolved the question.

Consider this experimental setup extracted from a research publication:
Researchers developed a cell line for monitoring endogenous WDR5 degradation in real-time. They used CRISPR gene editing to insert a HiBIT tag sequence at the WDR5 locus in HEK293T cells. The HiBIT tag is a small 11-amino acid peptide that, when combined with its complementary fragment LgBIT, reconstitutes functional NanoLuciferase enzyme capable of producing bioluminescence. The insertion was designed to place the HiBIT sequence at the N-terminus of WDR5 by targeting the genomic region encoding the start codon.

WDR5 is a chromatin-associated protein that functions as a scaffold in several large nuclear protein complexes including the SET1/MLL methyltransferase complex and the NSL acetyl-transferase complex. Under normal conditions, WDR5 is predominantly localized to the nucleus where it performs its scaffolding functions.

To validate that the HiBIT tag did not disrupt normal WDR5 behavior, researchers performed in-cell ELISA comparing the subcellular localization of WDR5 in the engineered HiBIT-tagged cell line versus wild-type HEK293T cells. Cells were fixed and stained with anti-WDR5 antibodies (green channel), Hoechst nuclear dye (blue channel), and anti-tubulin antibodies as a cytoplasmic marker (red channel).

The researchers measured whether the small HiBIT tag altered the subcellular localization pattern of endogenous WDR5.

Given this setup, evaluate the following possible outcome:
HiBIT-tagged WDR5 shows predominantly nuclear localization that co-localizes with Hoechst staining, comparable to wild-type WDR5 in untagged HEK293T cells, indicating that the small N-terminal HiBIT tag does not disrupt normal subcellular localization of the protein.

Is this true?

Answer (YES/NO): YES